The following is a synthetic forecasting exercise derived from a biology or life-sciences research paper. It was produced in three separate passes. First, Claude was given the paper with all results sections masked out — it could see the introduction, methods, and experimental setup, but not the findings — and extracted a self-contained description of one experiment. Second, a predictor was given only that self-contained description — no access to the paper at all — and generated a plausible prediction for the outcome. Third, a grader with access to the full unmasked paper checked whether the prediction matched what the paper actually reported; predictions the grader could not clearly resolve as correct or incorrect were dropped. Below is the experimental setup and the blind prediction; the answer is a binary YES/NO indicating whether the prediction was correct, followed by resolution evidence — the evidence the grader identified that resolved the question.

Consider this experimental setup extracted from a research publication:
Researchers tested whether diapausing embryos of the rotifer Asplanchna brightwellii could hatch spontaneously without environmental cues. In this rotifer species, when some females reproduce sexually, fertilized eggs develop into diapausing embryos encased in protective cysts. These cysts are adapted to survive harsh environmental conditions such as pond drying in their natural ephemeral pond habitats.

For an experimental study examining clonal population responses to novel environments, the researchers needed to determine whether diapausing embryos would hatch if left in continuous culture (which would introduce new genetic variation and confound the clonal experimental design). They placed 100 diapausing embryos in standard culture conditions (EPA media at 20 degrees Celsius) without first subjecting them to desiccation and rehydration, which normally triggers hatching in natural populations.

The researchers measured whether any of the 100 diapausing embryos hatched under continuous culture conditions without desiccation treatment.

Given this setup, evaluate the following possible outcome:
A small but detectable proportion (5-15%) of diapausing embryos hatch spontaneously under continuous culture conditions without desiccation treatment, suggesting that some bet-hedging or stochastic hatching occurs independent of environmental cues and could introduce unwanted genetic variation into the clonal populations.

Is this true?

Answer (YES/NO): NO